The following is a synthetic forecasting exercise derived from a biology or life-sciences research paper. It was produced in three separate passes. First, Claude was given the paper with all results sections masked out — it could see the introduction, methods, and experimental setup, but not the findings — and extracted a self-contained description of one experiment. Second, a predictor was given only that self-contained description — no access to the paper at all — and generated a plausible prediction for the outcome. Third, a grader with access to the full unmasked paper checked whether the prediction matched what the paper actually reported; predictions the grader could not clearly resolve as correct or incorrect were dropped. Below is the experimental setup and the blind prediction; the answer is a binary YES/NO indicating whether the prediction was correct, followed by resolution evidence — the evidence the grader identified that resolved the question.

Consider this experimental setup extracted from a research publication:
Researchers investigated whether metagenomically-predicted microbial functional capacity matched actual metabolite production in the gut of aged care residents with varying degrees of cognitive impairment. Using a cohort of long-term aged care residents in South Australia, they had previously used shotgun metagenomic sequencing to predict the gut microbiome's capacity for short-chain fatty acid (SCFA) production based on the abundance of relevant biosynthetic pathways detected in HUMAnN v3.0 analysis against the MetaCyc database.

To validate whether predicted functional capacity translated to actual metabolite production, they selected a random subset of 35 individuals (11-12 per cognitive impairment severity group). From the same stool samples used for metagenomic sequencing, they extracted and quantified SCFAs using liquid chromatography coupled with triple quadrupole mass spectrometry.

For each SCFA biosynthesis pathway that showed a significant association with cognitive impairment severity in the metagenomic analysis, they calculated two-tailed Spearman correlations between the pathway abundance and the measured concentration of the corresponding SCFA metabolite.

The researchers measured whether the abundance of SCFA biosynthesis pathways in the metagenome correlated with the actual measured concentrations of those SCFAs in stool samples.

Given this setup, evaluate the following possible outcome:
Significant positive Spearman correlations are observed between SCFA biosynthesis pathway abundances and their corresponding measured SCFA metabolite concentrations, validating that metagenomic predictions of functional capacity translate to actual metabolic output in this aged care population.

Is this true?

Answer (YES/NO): YES